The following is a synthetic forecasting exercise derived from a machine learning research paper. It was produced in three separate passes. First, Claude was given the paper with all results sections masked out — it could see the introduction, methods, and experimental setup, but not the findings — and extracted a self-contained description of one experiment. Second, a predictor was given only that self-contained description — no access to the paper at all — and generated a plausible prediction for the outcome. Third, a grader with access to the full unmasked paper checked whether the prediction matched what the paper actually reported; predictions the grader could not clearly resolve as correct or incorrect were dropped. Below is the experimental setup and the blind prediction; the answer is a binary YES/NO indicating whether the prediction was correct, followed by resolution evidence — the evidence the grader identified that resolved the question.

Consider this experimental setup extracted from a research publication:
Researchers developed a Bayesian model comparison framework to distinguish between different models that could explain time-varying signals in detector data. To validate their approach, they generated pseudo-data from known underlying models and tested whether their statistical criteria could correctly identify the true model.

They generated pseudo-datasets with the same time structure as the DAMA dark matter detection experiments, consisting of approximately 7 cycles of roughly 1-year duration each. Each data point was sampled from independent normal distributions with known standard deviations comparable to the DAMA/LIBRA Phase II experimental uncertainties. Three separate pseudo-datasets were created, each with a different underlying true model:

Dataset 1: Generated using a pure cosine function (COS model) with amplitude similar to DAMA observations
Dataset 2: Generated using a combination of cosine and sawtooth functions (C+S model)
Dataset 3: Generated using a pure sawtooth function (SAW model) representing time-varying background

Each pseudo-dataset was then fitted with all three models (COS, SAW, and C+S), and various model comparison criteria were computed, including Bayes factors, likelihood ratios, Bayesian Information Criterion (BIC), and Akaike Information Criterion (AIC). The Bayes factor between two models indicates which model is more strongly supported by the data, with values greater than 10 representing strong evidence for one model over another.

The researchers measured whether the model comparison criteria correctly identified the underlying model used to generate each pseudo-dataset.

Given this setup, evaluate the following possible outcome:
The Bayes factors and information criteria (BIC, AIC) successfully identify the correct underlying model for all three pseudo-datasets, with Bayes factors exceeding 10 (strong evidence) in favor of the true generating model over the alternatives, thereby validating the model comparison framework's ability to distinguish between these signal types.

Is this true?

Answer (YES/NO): NO